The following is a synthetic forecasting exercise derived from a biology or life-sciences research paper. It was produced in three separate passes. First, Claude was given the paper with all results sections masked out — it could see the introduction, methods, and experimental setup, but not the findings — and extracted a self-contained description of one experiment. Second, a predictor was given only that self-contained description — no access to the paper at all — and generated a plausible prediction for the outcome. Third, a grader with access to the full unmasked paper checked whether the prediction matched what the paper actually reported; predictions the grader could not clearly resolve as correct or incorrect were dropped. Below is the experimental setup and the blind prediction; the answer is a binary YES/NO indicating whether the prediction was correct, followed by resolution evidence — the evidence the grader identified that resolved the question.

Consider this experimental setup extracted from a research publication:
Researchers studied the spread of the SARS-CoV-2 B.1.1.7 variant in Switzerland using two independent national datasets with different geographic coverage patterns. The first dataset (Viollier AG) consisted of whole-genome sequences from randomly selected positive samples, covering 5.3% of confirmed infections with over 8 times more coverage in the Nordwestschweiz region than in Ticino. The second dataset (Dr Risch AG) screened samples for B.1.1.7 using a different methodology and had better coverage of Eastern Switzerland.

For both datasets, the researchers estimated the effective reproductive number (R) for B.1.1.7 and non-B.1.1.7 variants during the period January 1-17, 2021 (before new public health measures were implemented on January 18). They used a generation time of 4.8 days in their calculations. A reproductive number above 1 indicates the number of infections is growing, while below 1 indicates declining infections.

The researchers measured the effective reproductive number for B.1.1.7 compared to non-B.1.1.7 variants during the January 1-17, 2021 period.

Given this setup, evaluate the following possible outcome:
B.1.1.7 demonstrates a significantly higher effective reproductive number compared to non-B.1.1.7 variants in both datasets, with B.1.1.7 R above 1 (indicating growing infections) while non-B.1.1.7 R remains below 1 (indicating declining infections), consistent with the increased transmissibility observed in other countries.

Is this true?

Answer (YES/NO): YES